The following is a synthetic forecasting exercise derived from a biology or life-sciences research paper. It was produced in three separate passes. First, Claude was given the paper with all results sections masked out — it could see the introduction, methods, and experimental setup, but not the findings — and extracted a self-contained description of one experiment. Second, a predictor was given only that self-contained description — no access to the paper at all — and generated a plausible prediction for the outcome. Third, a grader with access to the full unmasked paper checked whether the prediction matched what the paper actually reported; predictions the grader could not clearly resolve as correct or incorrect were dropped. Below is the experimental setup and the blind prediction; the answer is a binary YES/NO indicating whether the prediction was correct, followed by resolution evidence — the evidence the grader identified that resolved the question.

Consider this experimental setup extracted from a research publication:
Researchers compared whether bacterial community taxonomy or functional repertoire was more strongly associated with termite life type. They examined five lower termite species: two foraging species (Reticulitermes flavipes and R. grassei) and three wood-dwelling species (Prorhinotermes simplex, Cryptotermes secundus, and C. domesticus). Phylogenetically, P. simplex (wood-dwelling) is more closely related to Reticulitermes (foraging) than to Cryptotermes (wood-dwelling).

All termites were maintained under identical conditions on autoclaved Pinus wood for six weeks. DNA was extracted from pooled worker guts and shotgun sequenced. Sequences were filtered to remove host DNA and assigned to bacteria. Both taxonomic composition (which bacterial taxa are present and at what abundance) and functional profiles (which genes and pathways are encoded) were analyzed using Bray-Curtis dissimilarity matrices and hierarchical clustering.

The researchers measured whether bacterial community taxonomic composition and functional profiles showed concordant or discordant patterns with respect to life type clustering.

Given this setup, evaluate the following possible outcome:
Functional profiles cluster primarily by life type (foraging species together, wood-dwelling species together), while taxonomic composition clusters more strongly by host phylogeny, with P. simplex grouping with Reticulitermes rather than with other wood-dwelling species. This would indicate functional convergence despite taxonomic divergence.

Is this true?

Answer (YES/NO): NO